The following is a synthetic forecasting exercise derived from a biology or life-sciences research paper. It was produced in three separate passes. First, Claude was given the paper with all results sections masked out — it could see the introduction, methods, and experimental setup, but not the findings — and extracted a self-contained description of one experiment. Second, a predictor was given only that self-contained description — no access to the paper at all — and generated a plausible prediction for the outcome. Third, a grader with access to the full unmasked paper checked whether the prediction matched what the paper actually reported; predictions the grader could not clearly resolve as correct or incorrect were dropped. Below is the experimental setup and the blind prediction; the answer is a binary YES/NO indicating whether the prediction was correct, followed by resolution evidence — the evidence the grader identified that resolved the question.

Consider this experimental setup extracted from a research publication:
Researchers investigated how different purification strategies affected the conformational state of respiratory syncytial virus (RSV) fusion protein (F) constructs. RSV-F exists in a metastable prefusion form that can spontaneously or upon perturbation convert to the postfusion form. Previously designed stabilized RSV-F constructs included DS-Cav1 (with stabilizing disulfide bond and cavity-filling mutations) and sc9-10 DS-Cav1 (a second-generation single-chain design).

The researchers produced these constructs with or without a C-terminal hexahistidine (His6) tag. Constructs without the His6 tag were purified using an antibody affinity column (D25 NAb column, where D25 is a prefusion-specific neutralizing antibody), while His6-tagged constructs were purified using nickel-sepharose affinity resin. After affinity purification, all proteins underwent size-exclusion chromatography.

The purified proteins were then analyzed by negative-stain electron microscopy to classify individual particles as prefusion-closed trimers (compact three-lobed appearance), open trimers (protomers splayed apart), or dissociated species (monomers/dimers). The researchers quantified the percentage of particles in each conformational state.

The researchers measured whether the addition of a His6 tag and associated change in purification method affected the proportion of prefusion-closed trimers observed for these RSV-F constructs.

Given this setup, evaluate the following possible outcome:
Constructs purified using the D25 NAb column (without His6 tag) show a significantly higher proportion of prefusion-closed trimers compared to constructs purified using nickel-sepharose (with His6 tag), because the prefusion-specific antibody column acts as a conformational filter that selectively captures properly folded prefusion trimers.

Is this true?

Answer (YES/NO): NO